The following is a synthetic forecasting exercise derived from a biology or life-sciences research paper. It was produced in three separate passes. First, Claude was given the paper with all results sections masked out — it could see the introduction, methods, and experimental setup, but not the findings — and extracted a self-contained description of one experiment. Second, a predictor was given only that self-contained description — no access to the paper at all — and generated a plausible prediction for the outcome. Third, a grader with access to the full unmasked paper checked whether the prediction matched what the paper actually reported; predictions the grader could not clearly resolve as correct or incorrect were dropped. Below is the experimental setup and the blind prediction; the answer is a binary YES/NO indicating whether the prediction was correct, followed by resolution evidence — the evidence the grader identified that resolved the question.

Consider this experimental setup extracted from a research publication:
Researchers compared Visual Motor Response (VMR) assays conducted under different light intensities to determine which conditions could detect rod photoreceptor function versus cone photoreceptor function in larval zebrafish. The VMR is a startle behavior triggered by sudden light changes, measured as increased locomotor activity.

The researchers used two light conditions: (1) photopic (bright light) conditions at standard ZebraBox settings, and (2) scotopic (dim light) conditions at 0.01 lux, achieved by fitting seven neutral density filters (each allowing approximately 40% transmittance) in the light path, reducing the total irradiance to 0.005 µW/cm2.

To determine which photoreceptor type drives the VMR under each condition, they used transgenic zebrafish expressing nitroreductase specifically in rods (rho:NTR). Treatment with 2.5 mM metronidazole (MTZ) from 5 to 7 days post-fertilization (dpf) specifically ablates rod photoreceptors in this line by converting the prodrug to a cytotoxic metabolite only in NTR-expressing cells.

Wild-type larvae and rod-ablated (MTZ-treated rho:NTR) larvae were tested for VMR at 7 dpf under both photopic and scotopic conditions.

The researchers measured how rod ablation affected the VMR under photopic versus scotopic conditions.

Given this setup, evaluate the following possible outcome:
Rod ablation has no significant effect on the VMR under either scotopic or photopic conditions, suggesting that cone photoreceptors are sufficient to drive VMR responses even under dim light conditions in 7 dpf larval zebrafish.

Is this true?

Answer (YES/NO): NO